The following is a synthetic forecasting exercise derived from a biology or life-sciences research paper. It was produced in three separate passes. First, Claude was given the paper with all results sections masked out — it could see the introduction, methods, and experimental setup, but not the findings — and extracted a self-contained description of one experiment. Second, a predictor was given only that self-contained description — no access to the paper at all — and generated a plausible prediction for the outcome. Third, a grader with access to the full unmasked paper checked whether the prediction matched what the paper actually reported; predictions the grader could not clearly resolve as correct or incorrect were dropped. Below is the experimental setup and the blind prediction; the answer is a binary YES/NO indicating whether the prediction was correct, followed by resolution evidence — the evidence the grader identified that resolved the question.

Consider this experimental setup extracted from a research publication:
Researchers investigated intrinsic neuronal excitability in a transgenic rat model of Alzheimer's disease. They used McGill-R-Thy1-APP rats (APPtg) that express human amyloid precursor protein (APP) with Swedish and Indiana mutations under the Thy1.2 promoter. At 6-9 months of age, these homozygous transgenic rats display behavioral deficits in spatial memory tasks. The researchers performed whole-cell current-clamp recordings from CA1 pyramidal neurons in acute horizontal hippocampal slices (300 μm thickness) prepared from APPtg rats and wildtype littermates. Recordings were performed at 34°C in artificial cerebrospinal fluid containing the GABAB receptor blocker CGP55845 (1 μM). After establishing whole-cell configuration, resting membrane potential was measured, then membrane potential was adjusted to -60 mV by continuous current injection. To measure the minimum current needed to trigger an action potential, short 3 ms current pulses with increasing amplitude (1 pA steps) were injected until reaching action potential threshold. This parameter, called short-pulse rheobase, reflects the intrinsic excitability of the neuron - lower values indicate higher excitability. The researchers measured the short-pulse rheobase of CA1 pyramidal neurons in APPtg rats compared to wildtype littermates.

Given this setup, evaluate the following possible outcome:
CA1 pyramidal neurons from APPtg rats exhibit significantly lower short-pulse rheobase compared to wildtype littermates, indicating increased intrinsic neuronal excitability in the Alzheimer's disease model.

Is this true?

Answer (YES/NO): YES